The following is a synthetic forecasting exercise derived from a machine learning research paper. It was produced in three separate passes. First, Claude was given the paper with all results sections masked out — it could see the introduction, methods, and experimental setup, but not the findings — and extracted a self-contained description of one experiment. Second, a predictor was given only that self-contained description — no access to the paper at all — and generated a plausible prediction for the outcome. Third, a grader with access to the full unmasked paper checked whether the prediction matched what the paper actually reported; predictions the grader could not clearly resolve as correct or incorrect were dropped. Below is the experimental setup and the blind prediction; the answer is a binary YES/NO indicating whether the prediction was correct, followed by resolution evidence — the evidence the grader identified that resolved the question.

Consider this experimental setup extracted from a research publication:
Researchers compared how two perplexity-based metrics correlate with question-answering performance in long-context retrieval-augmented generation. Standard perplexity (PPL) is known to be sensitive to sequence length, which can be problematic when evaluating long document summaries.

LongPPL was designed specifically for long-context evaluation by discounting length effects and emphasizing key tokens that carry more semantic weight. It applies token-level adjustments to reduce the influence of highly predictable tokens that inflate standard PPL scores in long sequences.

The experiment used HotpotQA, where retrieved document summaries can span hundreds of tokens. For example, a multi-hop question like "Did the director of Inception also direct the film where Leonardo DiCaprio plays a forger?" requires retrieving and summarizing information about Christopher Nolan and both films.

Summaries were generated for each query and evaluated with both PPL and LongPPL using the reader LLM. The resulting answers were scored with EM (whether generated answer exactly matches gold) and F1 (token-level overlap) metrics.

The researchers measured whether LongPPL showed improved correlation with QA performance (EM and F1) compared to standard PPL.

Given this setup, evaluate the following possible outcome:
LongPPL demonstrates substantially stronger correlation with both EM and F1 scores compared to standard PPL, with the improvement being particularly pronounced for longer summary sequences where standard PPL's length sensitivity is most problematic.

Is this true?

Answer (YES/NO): NO